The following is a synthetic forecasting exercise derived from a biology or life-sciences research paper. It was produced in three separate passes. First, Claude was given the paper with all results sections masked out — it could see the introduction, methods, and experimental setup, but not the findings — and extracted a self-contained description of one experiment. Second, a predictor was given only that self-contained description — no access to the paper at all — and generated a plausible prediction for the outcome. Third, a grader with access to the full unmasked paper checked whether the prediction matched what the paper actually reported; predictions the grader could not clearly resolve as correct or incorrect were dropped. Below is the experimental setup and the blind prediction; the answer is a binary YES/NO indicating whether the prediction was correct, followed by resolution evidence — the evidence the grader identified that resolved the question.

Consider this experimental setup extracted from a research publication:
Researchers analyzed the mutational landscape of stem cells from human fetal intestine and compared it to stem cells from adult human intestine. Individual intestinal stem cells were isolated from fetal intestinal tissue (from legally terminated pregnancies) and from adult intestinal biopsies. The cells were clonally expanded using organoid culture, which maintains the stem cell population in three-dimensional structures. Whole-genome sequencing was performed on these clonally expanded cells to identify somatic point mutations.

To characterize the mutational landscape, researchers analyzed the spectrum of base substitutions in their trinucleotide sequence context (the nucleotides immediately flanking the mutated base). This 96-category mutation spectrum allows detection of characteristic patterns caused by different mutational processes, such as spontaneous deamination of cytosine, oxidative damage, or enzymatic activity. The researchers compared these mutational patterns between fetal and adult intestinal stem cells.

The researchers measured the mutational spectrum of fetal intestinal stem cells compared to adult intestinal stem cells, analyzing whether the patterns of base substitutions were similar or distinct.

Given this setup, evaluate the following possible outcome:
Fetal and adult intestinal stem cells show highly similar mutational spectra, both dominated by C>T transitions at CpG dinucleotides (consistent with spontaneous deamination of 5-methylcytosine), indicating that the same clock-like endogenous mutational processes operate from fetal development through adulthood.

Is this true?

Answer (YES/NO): YES